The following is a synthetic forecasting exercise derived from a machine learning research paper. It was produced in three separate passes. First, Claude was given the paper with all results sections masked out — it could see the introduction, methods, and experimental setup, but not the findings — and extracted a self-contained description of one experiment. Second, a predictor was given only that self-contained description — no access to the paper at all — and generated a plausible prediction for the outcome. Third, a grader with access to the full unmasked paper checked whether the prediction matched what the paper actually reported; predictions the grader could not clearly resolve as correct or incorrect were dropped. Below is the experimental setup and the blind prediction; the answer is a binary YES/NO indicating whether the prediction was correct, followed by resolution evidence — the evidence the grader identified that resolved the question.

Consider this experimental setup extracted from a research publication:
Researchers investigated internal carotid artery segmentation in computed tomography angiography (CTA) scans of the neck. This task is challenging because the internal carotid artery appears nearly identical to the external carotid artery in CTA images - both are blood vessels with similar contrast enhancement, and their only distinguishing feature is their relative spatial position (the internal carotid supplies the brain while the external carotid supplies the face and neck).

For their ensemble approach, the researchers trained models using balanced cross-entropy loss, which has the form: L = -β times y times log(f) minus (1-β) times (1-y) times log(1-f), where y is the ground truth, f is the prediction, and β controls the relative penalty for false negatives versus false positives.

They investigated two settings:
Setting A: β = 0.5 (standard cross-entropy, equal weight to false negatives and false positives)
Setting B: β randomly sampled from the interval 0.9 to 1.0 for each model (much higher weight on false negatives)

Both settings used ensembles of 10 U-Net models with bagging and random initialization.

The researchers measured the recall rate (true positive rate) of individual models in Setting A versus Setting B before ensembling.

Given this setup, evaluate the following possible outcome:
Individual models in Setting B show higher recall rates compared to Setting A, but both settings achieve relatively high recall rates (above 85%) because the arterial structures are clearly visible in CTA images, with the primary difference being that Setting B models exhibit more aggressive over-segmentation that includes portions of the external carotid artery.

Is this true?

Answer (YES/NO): NO